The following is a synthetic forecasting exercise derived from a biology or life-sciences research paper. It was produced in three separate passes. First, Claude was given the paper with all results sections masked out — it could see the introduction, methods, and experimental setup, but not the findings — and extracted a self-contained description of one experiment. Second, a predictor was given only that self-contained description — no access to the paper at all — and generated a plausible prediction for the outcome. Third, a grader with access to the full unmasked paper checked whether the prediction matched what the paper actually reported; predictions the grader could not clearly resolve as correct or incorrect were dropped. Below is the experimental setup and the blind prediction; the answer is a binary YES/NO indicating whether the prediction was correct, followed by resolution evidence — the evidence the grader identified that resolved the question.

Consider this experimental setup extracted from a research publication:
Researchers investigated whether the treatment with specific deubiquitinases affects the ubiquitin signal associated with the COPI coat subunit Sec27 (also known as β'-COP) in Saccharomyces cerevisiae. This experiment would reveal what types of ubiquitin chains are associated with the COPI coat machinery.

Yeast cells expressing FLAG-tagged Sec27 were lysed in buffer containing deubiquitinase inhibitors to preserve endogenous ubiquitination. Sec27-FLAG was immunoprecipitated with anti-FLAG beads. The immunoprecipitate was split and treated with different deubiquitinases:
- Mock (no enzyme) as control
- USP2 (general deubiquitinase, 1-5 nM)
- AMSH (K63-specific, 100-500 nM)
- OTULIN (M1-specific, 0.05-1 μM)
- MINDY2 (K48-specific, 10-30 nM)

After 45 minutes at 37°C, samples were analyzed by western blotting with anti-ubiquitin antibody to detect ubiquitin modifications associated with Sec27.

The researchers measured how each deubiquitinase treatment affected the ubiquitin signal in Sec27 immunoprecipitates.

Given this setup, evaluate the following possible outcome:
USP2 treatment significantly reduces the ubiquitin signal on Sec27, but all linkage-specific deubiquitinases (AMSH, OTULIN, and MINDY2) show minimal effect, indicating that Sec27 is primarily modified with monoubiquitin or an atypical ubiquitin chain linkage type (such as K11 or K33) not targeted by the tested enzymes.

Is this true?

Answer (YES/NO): YES